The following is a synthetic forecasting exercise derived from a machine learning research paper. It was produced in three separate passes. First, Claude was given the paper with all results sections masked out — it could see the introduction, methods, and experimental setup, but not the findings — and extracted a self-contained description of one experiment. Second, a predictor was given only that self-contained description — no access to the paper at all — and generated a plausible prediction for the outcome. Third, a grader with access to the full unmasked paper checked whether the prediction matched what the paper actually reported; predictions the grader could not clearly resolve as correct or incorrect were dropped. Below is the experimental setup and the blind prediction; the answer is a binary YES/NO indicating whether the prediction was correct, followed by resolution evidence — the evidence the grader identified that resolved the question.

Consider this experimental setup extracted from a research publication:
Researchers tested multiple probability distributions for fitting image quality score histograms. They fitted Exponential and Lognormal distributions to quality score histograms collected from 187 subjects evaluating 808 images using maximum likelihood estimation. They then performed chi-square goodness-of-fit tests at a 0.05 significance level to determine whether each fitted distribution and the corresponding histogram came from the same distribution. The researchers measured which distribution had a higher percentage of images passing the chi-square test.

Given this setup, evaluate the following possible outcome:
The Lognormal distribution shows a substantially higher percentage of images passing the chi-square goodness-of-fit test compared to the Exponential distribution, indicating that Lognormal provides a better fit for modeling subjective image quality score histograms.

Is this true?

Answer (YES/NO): NO